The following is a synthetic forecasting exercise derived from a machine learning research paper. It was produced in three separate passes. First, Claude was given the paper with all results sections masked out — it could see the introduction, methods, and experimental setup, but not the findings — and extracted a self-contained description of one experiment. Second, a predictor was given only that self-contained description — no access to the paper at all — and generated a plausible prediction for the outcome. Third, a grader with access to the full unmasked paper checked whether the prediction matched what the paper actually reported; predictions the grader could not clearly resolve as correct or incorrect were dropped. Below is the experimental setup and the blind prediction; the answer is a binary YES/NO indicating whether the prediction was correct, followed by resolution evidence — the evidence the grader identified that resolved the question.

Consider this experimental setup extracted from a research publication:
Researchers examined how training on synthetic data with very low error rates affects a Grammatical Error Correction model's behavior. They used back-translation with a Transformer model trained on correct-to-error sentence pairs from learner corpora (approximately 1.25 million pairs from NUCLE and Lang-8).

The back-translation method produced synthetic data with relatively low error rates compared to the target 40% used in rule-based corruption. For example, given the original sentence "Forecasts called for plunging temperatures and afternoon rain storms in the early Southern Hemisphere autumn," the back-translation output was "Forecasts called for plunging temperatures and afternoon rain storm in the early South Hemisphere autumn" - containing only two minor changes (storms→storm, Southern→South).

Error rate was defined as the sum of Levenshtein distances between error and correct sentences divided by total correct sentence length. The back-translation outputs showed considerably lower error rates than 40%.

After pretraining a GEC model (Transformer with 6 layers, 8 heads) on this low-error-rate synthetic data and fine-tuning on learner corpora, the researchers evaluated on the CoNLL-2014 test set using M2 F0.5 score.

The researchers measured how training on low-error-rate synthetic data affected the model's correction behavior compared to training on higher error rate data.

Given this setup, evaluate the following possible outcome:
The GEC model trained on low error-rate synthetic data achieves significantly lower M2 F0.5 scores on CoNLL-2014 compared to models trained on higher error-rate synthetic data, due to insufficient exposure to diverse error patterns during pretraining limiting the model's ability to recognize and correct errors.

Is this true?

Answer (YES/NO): YES